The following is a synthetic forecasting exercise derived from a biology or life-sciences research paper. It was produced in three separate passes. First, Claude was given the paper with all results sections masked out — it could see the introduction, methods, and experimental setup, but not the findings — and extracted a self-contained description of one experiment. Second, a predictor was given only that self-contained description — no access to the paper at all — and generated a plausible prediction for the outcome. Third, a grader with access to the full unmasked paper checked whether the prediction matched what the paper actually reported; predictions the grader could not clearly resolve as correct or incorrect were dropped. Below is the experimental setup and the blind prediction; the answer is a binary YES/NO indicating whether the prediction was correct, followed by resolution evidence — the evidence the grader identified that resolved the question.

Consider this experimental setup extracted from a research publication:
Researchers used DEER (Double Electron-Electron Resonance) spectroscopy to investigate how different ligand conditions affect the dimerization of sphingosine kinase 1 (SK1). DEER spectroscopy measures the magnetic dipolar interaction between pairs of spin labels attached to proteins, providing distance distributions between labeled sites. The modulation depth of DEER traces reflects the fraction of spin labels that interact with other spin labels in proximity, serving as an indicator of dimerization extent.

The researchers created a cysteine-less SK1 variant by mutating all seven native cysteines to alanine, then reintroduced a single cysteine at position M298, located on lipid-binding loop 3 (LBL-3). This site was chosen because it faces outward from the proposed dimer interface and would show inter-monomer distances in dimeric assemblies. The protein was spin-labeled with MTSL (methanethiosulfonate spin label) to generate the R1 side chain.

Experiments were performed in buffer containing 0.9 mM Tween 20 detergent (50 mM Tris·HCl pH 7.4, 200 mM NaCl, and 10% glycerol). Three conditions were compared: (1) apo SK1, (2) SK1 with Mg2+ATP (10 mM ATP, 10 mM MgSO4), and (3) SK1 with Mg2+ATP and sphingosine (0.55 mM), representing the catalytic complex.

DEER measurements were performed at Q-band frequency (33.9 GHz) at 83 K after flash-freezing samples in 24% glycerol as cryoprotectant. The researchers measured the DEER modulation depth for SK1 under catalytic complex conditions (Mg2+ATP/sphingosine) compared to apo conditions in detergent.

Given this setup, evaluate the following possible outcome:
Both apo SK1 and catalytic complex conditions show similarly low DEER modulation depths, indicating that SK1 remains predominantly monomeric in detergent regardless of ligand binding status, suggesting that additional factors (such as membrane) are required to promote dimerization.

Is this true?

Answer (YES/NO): NO